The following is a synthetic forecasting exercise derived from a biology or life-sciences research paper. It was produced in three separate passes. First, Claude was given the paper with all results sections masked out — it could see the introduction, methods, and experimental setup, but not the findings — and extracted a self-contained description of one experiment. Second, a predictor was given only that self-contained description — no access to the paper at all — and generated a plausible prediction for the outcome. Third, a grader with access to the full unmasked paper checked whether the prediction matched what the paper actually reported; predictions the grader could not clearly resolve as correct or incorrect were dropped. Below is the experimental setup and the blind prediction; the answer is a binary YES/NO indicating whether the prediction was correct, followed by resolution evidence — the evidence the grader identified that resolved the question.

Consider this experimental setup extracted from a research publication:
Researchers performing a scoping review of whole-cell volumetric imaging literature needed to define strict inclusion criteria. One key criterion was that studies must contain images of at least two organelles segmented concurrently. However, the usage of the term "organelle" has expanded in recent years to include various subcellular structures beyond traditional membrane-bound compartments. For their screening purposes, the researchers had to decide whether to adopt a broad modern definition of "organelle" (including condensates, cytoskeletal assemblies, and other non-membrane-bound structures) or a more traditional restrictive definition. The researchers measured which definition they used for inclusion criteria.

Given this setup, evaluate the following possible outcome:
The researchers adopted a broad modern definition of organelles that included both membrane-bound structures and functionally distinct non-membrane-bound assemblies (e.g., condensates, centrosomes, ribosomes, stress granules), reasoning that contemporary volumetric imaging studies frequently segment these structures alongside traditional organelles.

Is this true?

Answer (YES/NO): NO